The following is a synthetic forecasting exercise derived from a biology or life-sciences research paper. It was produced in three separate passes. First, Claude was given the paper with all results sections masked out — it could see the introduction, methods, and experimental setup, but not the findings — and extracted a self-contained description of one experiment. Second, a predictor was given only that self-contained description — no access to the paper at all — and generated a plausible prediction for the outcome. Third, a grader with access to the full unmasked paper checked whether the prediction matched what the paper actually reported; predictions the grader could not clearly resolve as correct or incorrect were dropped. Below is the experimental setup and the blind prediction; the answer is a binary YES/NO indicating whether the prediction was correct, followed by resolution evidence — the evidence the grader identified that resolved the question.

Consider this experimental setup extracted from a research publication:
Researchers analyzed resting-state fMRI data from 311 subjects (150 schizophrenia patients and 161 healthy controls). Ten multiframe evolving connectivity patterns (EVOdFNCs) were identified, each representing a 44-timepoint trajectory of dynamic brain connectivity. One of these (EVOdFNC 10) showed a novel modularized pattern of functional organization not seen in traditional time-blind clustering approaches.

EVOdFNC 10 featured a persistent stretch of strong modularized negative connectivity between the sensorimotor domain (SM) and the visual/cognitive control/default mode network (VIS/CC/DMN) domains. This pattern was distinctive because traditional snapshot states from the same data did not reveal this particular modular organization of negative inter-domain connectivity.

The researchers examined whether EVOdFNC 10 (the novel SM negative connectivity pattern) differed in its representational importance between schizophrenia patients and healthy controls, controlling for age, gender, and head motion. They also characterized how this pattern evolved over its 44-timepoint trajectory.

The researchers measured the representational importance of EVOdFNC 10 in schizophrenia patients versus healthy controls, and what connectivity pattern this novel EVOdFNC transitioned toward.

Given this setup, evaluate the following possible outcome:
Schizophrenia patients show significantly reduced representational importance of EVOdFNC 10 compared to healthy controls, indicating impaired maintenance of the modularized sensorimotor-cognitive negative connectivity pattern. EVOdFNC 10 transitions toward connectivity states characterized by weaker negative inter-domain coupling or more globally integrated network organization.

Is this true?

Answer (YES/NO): NO